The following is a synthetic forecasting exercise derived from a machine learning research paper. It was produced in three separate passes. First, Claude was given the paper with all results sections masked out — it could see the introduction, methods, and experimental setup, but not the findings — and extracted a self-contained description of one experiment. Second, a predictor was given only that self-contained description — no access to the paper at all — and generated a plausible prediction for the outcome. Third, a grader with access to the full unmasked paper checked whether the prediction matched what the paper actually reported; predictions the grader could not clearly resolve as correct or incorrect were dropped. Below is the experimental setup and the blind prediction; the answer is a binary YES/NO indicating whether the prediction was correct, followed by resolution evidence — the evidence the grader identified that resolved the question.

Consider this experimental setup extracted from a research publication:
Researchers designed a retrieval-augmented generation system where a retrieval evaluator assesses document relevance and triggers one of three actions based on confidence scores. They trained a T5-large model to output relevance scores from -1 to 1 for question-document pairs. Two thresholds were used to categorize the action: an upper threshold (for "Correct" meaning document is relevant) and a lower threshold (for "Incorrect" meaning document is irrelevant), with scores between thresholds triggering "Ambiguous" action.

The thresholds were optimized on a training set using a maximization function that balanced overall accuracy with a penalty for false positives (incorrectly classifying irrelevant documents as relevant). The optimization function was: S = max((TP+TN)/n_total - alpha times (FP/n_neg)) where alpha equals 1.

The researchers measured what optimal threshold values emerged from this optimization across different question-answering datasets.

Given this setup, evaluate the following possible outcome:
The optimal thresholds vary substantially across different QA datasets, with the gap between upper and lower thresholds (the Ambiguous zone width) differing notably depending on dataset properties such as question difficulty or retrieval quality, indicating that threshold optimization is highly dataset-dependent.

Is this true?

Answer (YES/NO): NO